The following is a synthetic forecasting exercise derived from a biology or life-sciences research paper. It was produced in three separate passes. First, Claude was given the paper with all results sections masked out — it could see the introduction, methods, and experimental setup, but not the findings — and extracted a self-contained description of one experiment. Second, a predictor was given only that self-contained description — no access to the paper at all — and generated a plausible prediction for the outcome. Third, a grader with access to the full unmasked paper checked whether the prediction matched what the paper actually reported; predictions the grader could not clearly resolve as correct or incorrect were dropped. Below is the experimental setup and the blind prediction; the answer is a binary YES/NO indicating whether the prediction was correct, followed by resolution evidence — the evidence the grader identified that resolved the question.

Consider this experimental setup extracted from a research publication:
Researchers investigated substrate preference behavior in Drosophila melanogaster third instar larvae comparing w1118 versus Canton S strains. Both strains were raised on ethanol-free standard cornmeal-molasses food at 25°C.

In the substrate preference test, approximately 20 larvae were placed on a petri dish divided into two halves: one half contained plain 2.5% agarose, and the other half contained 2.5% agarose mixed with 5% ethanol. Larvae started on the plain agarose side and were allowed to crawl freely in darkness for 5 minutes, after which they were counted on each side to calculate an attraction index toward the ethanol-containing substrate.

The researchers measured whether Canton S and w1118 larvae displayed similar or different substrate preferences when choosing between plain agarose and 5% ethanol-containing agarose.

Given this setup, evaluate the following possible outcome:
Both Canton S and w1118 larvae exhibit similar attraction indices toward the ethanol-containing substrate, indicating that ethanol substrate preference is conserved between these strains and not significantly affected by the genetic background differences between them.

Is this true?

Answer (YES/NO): NO